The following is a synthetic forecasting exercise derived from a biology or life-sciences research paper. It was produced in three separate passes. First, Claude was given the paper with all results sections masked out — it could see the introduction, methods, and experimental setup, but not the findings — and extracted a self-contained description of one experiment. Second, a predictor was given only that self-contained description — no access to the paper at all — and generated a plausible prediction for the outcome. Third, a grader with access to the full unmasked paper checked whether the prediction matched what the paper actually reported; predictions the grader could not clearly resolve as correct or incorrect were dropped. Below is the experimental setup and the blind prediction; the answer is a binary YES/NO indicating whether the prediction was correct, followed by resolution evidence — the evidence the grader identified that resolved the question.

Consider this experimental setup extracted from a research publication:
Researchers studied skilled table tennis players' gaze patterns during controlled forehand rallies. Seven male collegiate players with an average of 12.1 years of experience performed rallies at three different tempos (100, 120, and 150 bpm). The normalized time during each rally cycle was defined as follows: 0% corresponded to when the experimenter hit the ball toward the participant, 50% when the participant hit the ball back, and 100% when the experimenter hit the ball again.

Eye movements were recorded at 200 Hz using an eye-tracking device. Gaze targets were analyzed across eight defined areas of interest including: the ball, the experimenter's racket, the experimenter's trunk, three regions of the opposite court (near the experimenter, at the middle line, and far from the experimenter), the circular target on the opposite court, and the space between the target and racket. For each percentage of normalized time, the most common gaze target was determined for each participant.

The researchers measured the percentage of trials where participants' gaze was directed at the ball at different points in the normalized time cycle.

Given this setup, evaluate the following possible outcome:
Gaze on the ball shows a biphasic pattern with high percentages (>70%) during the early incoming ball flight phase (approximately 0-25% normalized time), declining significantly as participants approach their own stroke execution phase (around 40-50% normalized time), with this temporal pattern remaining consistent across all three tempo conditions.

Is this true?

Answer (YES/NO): NO